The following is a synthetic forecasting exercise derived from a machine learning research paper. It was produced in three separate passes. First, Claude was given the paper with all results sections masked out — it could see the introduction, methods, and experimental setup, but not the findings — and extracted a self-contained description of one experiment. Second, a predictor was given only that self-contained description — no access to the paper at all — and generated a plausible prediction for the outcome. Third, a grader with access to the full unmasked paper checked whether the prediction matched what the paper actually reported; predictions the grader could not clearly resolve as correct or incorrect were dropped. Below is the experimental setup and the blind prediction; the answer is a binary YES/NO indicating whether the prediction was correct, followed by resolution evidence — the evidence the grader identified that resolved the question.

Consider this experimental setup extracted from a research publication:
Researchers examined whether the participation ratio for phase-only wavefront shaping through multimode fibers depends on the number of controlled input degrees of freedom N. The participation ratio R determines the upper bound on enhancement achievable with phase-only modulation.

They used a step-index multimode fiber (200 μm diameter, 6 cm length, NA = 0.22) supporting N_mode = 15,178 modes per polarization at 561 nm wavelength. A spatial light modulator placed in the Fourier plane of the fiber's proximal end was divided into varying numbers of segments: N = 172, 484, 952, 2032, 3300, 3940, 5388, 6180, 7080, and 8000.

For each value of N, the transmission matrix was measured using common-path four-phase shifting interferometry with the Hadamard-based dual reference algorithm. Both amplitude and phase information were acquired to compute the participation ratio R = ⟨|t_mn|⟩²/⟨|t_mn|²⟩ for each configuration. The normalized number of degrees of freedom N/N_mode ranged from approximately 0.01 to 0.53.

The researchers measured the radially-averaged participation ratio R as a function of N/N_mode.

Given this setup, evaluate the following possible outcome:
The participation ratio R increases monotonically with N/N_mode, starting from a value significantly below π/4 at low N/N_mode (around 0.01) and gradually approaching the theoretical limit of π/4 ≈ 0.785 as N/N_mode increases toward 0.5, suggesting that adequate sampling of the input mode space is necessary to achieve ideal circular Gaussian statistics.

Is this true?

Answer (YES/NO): NO